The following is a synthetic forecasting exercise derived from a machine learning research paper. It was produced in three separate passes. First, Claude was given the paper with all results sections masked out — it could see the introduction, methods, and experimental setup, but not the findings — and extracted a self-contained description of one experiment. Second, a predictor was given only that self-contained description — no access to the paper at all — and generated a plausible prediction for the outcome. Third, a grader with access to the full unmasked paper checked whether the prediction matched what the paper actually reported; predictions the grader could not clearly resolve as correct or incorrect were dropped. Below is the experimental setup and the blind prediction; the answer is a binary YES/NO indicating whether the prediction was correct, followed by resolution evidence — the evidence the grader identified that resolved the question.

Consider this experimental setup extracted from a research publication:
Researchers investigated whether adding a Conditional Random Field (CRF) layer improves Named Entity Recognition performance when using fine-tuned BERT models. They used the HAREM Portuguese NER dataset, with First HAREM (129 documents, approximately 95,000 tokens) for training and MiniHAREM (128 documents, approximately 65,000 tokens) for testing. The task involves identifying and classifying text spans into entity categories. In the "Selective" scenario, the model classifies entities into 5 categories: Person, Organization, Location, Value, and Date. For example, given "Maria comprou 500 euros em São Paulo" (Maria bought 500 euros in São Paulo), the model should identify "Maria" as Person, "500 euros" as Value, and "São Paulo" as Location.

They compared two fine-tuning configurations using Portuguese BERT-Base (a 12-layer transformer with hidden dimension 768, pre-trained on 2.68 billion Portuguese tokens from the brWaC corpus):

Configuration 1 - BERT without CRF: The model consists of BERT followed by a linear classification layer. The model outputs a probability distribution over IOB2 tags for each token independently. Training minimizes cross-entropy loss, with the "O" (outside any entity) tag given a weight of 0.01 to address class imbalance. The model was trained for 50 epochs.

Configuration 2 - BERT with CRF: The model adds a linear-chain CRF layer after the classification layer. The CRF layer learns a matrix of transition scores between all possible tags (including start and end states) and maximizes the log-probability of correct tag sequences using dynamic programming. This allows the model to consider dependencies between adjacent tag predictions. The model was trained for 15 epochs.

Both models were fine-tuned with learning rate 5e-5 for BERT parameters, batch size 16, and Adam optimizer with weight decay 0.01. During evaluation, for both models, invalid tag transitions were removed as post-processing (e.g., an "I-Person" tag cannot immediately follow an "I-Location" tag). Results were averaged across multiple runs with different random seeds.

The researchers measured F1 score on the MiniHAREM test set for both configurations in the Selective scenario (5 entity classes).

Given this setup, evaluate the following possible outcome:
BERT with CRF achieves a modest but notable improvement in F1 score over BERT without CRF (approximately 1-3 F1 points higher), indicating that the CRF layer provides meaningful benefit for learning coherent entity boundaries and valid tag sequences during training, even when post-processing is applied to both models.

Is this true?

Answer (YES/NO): NO